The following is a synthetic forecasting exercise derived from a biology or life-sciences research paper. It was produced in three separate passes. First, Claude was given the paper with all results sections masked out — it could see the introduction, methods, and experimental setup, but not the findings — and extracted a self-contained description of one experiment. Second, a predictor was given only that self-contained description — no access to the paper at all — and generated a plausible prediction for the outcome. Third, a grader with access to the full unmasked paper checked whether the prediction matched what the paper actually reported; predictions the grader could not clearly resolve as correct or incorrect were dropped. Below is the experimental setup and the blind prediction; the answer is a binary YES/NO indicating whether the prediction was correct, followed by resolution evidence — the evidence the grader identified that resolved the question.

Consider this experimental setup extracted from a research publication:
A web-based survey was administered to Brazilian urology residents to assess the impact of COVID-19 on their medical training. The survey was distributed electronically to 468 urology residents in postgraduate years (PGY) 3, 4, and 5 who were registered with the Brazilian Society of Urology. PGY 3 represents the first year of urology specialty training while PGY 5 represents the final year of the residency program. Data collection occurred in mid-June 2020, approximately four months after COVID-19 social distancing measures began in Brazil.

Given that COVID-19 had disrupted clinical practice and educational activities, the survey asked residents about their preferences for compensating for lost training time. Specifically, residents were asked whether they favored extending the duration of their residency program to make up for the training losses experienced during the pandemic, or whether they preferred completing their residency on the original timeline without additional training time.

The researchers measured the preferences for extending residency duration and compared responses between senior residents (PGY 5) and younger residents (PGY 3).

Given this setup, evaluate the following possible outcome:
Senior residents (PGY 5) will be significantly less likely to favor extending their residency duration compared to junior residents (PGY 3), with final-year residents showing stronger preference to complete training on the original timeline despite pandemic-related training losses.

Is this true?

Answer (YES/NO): NO